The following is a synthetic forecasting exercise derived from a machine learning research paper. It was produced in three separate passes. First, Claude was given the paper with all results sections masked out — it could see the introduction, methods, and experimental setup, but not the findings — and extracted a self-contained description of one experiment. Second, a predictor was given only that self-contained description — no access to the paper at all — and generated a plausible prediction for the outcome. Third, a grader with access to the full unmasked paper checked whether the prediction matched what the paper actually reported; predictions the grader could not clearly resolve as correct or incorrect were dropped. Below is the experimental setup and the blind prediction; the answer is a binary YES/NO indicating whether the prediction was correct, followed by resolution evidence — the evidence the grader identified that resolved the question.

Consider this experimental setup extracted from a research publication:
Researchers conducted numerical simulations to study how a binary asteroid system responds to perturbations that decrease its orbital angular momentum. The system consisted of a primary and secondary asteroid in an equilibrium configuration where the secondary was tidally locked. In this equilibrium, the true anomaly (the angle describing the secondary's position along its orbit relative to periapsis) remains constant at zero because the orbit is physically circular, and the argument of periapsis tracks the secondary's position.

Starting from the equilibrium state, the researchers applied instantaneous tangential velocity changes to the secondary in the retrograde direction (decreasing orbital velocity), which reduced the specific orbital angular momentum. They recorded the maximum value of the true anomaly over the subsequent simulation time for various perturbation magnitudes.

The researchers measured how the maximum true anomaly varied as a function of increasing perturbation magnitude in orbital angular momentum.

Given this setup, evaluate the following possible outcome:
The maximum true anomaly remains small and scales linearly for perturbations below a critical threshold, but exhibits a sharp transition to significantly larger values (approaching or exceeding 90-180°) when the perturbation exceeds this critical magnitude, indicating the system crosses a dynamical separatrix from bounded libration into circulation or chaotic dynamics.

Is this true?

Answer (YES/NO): YES